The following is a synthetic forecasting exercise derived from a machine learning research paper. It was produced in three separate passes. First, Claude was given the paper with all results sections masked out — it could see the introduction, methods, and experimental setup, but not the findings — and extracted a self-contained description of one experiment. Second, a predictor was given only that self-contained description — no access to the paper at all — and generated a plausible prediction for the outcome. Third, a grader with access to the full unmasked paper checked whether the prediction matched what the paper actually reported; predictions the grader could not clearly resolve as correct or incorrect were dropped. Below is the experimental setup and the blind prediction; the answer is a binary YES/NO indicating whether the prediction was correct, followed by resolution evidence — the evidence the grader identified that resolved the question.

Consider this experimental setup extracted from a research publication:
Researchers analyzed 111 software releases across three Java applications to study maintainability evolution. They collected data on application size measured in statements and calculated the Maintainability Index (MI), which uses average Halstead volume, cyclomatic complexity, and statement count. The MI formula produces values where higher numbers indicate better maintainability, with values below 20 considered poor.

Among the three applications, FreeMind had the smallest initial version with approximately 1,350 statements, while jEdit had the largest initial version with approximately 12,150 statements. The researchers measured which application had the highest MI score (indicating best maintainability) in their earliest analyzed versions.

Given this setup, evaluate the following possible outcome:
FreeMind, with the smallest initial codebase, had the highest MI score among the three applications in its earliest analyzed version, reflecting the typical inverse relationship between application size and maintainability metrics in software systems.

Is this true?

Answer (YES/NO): YES